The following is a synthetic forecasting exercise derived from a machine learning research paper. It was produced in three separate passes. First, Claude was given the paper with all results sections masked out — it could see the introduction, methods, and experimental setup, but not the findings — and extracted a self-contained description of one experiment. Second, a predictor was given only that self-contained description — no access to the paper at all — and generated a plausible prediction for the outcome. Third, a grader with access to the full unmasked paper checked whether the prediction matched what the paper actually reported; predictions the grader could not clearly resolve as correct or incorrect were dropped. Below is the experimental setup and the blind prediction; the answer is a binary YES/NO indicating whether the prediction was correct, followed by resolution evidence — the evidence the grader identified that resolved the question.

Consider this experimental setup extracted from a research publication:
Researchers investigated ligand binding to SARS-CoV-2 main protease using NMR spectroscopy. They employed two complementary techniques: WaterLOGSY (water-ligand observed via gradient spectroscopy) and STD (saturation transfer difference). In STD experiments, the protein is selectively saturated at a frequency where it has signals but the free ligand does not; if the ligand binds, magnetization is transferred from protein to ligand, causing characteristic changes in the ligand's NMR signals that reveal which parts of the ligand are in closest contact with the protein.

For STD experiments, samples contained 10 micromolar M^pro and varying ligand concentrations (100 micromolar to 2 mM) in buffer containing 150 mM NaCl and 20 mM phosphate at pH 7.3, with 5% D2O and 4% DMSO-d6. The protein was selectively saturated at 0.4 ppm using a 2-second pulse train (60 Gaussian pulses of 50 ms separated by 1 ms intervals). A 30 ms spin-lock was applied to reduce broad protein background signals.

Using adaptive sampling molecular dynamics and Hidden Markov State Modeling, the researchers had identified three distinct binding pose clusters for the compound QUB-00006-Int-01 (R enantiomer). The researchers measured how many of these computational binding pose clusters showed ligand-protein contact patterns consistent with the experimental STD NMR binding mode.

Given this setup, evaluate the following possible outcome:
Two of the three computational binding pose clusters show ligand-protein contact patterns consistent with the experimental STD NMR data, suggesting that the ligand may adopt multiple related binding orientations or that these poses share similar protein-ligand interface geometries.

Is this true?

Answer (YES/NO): NO